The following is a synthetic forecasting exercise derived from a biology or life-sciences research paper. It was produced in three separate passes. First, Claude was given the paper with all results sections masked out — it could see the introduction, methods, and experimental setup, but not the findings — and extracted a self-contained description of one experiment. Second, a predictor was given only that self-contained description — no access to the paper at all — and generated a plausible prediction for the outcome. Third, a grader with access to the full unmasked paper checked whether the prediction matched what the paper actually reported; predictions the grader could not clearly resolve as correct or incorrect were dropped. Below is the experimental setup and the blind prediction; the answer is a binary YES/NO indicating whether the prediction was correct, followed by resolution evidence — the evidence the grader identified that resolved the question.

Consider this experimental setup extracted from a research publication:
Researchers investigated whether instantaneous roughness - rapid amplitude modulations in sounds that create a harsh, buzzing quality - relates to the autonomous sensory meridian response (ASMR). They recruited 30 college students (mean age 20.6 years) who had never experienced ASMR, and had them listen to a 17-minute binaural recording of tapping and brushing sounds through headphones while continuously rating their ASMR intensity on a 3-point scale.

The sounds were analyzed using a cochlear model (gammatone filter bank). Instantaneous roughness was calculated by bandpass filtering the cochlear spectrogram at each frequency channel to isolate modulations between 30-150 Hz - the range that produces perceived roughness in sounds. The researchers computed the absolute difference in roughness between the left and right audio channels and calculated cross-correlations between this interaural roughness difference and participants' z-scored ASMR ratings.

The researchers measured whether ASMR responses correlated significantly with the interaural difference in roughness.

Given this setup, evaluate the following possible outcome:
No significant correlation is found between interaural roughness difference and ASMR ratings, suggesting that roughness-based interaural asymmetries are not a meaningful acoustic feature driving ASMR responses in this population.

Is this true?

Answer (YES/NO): YES